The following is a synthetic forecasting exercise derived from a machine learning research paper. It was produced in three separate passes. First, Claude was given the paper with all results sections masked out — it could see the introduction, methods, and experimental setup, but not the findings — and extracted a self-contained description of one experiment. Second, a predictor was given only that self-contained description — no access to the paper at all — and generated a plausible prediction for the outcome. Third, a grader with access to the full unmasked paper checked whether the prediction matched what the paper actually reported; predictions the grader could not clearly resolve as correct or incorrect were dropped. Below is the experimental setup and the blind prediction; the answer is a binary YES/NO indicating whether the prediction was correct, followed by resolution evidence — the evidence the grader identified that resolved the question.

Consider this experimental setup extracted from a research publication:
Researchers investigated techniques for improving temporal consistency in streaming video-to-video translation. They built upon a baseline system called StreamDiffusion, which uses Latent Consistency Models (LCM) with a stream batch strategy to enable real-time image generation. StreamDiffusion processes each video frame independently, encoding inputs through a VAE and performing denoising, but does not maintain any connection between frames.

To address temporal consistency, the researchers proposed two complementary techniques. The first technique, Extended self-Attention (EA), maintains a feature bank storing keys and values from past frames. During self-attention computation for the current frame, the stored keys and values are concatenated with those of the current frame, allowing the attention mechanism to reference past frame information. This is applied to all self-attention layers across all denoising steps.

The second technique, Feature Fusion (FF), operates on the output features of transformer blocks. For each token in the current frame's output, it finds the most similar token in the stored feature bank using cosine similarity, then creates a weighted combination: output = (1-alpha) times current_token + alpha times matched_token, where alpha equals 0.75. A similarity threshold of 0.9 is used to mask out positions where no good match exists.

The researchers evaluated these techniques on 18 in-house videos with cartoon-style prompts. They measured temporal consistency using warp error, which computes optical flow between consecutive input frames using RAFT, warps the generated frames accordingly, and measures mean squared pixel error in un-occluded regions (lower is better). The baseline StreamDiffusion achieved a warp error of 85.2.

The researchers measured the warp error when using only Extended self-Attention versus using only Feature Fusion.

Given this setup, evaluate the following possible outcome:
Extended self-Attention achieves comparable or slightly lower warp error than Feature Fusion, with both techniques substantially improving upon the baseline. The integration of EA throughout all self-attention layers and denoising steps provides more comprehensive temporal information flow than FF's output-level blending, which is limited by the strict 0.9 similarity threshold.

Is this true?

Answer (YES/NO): NO